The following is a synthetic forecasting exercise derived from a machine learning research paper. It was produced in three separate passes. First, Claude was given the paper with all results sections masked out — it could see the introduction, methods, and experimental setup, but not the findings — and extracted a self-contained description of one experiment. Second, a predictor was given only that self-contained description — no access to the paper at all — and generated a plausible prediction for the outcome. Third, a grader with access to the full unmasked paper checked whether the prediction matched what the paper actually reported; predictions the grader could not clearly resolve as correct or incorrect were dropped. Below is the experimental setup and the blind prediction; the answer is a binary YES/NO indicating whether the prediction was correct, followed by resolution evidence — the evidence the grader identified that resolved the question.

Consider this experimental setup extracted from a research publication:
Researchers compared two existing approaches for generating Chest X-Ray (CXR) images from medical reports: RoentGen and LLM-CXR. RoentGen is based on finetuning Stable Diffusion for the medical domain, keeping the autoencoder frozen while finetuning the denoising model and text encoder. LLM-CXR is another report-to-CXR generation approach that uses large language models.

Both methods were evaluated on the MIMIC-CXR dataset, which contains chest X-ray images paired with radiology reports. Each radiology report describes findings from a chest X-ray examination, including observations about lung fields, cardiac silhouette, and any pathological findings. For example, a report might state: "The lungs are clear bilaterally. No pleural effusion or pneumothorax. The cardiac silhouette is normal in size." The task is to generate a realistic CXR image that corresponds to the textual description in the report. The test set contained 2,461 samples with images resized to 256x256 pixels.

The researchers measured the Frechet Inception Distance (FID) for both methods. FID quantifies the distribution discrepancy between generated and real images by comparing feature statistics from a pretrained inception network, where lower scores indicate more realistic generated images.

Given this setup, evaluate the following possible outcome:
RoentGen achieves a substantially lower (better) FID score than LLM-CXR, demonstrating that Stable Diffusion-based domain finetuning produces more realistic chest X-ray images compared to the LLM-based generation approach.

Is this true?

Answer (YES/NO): NO